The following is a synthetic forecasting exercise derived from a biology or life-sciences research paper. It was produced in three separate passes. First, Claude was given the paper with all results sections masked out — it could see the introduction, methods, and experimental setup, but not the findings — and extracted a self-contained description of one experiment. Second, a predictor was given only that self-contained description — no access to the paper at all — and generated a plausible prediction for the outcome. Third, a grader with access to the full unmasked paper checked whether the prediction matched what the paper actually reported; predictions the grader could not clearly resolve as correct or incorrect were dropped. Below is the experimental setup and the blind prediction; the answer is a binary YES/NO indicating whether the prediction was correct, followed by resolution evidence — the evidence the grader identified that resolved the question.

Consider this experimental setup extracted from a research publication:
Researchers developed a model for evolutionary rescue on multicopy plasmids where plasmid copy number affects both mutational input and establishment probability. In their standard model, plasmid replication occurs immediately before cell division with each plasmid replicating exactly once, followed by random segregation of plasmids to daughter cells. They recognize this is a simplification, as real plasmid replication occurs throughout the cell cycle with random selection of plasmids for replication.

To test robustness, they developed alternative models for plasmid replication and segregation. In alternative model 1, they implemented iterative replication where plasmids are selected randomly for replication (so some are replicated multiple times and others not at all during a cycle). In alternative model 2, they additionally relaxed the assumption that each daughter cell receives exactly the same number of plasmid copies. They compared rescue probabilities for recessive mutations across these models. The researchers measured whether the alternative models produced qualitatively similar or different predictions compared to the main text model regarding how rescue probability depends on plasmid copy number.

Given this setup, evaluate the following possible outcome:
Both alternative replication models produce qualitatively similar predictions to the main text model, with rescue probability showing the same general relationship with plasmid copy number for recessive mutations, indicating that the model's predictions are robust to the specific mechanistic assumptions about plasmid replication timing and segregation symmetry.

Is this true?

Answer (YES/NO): NO